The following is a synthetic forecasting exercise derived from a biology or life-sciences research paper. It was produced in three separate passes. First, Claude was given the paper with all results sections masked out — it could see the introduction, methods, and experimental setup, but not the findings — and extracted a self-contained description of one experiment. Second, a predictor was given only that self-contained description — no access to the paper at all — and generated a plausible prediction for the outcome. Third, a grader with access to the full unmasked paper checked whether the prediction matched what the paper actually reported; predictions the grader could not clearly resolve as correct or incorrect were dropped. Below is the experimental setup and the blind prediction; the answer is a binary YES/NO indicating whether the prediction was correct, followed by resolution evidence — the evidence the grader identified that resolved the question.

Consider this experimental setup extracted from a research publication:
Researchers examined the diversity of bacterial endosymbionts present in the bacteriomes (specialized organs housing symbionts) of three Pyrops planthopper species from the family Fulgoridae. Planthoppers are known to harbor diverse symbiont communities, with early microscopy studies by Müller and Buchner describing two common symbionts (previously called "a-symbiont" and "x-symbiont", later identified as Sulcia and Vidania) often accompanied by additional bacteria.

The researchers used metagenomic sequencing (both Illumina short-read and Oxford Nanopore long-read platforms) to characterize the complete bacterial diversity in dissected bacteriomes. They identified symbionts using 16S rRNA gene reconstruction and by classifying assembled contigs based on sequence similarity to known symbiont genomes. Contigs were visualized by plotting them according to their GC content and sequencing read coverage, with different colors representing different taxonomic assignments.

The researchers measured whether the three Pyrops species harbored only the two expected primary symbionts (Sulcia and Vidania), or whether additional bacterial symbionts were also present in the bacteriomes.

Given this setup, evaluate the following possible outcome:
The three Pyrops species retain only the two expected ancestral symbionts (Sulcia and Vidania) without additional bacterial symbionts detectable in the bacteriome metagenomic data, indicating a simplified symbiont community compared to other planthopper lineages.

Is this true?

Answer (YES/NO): NO